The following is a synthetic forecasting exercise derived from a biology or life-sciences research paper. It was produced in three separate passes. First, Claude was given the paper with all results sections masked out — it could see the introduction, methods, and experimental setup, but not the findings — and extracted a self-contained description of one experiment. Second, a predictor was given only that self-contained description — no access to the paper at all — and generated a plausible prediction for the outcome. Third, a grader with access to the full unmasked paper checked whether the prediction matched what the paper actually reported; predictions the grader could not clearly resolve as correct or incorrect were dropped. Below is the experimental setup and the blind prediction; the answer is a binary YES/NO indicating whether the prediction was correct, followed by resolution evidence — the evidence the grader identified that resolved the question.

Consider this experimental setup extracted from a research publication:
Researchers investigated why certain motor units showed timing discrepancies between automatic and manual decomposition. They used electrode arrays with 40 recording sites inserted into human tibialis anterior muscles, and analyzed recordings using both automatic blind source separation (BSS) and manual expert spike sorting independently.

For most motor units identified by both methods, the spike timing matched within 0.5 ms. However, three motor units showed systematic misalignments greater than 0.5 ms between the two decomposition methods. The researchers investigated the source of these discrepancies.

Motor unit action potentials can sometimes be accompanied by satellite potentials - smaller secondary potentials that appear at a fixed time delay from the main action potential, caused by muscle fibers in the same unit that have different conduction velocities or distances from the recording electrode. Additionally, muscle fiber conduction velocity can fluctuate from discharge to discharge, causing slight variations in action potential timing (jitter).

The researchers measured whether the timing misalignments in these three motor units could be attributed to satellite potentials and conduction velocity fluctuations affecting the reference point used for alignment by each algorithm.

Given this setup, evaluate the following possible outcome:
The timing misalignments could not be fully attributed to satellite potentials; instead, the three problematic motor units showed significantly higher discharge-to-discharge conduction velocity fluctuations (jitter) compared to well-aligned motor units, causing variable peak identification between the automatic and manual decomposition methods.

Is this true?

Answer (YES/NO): NO